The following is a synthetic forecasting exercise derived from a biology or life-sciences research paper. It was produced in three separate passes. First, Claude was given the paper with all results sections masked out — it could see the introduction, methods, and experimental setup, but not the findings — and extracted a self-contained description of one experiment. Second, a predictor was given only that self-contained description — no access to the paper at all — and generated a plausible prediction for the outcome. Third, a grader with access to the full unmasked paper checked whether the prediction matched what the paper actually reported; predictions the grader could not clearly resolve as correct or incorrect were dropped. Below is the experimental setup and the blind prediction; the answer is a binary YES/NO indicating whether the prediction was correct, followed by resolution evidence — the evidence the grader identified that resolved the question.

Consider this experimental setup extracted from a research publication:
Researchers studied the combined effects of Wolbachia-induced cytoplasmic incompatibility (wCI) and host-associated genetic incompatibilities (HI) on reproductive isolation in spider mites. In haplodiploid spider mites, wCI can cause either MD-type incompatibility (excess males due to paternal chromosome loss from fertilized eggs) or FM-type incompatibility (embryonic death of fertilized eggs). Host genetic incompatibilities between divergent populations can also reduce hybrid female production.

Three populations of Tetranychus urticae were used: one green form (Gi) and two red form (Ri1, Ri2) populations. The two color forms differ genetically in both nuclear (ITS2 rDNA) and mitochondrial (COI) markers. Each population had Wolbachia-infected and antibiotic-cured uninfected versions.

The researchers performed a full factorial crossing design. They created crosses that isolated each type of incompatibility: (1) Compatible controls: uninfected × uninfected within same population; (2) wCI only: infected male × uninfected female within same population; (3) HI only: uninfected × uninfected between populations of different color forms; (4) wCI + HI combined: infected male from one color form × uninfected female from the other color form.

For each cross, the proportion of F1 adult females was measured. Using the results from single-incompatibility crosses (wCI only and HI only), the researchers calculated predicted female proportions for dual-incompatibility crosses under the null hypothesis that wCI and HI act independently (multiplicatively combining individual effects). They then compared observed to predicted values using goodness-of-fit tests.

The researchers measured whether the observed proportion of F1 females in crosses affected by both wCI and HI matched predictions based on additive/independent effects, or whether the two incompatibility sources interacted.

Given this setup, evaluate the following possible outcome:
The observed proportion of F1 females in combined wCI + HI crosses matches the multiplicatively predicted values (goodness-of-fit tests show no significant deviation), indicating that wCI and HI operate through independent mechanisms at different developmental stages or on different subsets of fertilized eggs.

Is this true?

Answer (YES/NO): YES